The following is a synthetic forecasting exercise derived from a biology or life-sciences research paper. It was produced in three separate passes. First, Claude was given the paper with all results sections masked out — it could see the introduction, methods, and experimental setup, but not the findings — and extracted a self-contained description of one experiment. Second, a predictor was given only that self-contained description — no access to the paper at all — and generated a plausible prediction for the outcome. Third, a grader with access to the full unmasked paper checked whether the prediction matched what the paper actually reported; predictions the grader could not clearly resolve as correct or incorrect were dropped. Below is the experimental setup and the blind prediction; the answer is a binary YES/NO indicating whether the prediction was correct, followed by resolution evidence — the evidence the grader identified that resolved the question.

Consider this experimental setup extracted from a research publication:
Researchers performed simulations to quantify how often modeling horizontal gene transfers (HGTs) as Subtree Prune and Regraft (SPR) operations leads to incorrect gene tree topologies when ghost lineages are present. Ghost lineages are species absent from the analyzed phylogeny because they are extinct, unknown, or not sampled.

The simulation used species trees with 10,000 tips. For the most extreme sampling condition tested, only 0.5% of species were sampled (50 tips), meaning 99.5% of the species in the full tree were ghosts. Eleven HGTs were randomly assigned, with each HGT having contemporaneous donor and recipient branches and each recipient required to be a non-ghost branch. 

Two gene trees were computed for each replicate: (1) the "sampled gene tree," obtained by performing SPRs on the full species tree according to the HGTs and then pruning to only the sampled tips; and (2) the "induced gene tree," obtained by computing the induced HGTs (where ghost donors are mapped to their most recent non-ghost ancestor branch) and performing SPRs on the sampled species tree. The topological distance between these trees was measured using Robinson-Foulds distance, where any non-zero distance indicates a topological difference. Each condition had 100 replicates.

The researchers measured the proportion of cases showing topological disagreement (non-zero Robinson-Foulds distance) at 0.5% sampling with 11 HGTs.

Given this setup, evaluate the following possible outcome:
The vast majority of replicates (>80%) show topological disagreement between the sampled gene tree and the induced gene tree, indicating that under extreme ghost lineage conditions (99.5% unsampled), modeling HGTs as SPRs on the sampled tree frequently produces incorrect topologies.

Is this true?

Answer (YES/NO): NO